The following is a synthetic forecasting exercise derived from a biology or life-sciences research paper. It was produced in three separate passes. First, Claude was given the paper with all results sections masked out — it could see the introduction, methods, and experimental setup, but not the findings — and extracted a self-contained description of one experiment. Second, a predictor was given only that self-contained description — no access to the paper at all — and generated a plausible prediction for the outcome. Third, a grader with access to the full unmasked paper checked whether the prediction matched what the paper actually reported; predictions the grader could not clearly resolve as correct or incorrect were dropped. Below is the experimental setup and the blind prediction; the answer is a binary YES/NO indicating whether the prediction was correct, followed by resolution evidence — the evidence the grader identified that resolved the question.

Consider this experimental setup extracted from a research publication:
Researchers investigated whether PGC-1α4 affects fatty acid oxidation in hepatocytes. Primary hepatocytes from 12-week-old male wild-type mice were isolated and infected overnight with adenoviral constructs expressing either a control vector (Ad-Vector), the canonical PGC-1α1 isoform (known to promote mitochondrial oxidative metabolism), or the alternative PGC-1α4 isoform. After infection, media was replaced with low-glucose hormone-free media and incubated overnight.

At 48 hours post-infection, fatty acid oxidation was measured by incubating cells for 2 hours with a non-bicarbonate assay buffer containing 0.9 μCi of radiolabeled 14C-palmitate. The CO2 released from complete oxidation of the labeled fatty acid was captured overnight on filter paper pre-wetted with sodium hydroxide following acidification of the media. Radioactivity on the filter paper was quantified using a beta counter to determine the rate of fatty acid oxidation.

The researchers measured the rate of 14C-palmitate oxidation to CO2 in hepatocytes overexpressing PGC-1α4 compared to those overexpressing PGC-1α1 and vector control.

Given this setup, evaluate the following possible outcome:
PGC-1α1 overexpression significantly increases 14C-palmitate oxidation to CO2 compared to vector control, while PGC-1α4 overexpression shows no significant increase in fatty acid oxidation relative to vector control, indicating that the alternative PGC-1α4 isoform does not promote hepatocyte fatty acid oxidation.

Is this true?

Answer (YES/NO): NO